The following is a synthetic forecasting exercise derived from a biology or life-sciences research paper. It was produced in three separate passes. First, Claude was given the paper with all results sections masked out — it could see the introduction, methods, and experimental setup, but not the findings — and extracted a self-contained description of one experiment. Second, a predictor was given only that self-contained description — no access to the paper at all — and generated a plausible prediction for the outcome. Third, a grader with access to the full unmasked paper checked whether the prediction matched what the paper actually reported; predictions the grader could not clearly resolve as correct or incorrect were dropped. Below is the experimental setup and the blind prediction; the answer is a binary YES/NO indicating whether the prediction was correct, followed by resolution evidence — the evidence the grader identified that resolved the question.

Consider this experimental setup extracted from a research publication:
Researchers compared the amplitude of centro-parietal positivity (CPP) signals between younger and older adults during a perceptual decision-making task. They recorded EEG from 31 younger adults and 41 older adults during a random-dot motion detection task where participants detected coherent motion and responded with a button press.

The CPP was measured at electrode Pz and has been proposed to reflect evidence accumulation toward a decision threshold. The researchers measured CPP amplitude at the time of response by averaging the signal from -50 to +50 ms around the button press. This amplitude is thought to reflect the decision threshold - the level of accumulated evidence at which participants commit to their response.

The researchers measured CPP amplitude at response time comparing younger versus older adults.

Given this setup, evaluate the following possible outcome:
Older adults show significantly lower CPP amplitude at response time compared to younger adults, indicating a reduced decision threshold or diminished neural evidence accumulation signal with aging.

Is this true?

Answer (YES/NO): NO